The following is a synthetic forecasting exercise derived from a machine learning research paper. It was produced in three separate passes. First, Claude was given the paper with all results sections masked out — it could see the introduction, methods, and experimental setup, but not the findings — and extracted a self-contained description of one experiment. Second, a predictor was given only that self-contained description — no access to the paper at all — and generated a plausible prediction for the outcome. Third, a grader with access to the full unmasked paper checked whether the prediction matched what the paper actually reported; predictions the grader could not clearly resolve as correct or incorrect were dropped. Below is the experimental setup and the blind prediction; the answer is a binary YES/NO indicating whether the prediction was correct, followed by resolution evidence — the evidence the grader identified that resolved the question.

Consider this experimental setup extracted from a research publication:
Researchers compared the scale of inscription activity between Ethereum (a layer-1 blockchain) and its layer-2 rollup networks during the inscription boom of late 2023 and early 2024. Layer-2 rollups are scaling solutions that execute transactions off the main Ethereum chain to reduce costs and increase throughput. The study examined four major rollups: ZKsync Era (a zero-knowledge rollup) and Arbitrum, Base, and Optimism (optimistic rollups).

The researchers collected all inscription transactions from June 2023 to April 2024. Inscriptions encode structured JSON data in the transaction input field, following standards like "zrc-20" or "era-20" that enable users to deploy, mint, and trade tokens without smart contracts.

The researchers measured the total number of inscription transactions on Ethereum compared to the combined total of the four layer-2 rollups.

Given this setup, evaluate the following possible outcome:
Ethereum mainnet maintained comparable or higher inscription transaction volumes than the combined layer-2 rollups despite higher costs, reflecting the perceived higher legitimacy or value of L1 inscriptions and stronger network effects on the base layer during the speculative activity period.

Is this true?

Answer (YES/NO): NO